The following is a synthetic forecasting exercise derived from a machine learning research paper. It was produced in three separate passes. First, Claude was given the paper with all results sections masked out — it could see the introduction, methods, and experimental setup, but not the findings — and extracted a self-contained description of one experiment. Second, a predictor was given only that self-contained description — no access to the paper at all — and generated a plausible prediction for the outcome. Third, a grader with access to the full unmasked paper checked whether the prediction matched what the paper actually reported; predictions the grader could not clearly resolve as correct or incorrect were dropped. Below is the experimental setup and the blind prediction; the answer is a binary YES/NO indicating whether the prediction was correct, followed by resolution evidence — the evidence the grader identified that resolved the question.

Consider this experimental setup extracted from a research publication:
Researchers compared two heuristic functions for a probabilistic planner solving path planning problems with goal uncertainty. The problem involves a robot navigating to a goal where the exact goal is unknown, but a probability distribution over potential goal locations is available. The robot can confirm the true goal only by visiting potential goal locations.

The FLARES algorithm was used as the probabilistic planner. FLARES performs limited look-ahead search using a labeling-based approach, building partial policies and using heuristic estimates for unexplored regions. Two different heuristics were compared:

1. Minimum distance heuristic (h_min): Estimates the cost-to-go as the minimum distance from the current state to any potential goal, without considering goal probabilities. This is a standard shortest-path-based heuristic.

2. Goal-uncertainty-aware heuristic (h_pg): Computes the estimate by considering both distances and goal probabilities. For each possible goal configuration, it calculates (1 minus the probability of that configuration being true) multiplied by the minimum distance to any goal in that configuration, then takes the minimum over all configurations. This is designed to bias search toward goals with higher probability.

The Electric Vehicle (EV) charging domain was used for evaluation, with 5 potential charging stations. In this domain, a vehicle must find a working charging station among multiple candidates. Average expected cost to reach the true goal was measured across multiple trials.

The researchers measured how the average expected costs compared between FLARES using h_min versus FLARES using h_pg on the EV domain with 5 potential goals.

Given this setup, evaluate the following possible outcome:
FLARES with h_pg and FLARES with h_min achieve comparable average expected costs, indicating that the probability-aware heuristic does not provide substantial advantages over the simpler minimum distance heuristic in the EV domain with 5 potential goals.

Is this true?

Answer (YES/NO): NO